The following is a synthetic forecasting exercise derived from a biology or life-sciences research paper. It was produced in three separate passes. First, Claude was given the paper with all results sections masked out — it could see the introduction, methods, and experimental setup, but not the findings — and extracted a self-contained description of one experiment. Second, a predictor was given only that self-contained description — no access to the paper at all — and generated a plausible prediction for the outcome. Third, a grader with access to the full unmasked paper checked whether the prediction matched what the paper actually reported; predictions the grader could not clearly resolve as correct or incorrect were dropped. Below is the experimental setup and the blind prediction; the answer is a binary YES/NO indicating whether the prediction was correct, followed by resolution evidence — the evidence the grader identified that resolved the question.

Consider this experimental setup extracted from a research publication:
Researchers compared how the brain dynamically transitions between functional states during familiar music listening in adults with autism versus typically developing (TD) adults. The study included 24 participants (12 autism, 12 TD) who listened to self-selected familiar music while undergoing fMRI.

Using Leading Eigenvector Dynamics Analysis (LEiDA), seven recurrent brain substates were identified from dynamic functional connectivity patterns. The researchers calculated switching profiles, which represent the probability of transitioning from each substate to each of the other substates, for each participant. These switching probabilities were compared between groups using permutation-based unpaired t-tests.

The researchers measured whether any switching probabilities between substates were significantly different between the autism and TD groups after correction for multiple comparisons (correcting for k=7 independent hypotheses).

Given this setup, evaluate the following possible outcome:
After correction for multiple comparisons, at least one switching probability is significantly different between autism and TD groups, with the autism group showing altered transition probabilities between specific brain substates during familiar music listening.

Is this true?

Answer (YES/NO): NO